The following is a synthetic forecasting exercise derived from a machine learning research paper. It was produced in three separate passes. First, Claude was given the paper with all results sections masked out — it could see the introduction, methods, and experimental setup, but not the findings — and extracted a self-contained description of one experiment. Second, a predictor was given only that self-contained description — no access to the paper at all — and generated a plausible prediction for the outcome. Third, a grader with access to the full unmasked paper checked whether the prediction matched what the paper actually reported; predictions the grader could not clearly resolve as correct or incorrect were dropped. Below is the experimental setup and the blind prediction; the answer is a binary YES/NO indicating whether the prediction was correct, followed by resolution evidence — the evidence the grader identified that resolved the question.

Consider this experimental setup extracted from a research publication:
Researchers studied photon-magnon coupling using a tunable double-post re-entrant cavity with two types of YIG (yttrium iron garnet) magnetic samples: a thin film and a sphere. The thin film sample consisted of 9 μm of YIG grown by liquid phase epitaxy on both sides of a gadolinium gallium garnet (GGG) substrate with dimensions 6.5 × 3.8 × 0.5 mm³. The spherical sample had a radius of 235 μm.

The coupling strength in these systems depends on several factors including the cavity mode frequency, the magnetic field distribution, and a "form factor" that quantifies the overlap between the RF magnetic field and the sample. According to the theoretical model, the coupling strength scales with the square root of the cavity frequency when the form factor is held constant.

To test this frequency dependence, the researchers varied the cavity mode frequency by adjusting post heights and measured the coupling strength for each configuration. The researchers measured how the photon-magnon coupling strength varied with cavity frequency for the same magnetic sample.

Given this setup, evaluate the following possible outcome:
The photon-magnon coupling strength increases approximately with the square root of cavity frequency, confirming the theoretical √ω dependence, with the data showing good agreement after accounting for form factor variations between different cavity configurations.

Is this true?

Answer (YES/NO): YES